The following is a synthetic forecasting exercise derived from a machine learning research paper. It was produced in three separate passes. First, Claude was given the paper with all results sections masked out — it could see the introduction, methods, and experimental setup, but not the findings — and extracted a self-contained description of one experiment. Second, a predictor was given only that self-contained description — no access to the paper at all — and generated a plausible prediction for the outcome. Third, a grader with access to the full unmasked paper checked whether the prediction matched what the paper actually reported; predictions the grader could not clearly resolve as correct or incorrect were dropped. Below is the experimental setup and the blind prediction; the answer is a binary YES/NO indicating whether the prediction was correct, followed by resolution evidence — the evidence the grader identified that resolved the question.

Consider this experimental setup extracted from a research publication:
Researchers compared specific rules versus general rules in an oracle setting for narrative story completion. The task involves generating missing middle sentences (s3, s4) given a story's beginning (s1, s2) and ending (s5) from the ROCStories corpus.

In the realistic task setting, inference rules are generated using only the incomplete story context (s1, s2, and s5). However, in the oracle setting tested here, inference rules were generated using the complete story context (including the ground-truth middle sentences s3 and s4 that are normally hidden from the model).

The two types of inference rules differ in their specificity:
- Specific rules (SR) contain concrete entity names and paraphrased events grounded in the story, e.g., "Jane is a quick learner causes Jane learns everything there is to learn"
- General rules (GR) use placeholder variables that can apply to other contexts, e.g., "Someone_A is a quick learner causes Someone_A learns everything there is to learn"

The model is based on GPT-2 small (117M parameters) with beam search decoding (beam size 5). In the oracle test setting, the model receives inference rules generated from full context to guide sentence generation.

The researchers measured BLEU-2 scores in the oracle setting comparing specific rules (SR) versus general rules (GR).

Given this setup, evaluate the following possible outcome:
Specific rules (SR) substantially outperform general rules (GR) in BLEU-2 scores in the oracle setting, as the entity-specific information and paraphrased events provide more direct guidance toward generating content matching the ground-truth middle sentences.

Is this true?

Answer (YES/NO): YES